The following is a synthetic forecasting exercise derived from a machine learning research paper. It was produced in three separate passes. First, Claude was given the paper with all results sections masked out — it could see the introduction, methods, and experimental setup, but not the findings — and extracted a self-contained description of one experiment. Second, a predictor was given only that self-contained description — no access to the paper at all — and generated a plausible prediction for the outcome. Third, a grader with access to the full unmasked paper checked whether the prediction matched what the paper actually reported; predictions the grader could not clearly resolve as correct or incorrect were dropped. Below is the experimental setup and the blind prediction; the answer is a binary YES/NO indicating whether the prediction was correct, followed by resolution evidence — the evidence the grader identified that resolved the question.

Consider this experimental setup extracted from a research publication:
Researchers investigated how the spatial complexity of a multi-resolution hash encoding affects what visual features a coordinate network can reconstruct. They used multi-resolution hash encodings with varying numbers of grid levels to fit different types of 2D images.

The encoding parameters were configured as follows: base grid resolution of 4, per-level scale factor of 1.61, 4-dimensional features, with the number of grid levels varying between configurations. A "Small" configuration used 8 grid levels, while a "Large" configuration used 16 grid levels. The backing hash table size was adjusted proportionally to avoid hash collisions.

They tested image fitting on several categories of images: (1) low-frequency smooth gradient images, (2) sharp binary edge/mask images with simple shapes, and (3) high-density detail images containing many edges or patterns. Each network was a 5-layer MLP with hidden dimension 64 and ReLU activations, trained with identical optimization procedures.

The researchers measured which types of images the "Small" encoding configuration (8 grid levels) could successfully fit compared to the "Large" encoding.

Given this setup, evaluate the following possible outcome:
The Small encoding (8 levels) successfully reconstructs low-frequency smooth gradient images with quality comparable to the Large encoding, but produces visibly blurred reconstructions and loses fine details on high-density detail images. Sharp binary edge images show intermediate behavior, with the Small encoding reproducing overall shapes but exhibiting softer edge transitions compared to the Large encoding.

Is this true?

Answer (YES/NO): NO